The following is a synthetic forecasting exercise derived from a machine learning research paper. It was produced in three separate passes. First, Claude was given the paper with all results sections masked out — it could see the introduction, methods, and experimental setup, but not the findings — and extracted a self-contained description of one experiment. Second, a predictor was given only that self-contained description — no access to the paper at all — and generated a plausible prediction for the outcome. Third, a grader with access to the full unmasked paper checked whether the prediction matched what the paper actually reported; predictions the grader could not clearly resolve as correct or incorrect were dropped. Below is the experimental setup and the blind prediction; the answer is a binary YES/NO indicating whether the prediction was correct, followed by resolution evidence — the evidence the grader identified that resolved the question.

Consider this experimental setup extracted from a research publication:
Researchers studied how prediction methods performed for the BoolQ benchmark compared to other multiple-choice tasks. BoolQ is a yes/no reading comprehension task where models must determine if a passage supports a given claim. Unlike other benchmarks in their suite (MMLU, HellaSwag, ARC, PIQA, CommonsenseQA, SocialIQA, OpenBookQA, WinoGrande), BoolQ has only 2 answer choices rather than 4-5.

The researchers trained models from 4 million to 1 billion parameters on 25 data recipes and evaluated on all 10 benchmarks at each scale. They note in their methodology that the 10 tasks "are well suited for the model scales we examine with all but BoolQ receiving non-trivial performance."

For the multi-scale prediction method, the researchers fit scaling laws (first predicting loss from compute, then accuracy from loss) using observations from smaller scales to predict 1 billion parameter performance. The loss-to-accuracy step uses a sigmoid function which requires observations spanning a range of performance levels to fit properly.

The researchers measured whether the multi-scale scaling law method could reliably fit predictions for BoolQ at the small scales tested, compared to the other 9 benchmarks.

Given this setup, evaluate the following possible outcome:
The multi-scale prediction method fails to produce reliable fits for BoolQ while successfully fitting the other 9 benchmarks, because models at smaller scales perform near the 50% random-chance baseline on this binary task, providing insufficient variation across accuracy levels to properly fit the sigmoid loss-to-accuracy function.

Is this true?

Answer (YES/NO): NO